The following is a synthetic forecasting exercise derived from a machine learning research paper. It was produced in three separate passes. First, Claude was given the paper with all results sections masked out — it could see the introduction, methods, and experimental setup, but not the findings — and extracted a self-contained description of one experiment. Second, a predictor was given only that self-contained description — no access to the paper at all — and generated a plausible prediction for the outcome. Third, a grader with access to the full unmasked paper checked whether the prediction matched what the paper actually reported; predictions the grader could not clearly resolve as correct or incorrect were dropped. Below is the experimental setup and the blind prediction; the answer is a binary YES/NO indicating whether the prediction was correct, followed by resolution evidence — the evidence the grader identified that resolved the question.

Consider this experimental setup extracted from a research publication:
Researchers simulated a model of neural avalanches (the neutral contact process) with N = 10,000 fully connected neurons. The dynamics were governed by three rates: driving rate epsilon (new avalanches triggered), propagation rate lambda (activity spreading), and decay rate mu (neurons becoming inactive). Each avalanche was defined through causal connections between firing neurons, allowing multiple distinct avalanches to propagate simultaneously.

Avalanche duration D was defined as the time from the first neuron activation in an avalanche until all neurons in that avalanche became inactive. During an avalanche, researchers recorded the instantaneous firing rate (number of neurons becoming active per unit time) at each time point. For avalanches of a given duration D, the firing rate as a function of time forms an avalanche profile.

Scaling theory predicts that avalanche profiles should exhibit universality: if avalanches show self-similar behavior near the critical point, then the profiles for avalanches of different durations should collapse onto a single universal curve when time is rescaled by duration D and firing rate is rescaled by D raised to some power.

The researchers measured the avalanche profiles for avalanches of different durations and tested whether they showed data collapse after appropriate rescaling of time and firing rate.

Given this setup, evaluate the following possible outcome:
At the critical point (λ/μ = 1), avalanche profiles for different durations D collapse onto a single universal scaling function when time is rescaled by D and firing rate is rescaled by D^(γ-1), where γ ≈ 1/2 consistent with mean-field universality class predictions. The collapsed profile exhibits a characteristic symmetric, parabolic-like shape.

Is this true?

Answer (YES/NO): NO